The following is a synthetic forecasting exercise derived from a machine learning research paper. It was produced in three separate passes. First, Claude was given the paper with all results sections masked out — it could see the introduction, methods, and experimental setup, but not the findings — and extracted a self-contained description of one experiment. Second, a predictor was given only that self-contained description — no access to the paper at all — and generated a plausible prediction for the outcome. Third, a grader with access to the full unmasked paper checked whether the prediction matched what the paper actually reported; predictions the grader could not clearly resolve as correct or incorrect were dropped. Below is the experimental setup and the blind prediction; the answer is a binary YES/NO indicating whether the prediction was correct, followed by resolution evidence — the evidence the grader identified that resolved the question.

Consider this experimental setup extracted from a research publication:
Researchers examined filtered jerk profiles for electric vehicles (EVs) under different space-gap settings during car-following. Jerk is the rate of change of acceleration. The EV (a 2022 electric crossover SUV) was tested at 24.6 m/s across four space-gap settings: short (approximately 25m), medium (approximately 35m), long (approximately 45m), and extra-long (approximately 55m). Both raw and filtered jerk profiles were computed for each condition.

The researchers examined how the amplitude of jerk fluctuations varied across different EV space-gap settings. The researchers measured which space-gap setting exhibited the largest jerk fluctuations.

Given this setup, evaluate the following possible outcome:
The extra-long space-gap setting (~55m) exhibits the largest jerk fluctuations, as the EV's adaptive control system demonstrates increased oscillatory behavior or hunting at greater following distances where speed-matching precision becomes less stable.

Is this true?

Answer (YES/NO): YES